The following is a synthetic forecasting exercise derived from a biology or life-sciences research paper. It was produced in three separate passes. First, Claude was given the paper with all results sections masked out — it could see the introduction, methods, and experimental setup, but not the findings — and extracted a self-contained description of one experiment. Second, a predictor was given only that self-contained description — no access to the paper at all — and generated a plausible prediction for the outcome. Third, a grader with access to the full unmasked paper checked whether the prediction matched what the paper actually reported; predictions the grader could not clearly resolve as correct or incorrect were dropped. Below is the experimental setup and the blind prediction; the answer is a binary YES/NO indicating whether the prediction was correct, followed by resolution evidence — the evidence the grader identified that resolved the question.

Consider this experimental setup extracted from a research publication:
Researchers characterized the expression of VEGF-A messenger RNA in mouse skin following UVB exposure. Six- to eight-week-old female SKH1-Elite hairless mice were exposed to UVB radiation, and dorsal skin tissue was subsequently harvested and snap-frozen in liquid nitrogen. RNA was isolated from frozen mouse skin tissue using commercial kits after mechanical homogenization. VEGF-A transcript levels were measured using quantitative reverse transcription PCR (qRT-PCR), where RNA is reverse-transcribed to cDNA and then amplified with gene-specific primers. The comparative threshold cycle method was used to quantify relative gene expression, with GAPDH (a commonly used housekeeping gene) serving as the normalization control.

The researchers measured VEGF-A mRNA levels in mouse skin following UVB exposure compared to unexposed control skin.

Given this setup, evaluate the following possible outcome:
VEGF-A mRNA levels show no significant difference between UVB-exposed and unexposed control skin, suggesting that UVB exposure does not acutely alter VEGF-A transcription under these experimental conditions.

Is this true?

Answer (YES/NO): NO